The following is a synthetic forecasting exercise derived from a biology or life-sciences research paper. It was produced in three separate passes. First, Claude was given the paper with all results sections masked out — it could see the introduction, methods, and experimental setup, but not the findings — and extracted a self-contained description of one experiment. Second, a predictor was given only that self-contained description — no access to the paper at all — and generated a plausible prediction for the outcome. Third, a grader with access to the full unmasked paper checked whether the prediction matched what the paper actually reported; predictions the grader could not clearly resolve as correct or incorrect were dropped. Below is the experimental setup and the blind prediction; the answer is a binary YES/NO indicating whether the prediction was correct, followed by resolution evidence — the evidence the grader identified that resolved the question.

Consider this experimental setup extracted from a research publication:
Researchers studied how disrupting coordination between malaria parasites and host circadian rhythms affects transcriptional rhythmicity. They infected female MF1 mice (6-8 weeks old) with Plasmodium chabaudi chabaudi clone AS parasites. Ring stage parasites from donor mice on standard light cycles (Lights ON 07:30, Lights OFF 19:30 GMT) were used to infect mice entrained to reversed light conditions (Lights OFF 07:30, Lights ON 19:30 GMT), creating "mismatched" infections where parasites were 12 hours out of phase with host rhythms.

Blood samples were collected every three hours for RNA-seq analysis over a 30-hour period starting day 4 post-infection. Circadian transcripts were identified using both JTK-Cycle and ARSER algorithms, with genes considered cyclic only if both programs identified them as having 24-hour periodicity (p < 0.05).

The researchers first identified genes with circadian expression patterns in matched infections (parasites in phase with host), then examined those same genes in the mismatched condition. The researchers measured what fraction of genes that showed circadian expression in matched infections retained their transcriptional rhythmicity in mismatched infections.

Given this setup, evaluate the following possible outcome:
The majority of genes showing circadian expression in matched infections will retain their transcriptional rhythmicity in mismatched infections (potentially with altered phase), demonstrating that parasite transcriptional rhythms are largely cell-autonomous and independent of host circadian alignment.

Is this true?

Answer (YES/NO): NO